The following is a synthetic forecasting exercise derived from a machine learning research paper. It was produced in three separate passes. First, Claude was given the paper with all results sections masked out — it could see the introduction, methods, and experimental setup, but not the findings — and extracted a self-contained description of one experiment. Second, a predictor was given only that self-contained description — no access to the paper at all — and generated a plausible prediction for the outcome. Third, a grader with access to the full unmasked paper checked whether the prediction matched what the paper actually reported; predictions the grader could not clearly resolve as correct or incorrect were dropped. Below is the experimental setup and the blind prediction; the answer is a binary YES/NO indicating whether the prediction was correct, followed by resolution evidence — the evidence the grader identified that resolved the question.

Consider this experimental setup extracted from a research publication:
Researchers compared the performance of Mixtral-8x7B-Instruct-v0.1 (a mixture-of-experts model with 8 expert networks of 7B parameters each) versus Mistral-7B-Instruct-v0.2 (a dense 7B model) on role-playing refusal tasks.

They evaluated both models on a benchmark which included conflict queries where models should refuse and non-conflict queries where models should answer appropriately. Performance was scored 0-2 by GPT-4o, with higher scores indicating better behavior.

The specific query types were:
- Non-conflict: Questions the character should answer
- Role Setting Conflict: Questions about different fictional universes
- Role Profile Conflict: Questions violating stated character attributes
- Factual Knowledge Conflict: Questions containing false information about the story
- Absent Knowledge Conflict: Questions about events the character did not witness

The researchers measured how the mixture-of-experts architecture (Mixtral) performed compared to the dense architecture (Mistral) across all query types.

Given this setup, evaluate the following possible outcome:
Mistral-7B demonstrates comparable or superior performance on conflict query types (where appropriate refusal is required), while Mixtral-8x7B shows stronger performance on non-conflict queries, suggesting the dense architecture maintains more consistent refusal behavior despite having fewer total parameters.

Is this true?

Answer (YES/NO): NO